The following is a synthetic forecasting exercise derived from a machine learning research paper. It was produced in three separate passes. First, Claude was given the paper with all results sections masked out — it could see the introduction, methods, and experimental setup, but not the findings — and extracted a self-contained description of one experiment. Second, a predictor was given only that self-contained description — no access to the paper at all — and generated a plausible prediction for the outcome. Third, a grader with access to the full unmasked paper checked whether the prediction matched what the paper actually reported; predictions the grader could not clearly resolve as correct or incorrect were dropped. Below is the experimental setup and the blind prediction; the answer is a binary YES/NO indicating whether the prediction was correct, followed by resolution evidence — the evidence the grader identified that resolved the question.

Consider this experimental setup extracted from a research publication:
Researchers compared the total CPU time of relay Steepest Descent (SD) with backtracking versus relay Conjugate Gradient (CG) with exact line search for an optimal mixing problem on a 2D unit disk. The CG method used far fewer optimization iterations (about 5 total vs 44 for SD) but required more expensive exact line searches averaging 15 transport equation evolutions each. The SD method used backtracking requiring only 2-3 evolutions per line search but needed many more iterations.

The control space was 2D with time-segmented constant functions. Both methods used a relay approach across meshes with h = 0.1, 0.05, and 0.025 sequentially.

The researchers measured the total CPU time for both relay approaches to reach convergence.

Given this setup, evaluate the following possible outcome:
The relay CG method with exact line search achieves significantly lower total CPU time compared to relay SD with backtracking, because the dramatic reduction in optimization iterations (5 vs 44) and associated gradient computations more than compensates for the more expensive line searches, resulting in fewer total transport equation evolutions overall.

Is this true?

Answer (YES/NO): NO